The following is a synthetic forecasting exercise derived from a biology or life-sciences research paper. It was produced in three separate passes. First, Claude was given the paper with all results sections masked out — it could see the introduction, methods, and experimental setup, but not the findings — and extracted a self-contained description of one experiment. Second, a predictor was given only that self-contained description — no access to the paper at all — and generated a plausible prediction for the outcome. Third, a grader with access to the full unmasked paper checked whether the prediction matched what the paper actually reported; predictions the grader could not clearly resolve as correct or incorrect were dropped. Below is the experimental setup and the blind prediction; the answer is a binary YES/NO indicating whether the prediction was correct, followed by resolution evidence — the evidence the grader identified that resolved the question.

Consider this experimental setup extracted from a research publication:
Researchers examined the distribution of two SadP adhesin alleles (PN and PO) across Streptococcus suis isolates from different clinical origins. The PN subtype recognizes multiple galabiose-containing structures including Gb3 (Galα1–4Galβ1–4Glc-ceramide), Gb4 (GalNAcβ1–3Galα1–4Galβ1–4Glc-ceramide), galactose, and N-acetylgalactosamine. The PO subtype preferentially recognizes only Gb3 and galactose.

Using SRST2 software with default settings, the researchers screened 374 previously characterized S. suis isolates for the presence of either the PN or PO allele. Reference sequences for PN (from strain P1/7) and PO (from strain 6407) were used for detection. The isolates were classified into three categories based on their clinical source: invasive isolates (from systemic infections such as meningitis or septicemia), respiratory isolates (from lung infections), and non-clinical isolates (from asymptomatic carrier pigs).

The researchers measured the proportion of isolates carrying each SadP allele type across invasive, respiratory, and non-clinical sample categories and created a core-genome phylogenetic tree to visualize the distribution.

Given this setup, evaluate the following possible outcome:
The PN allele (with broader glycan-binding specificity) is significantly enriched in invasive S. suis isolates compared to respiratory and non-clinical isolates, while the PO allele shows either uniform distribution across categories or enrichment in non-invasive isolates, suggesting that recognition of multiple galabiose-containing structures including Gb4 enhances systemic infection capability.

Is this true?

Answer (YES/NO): YES